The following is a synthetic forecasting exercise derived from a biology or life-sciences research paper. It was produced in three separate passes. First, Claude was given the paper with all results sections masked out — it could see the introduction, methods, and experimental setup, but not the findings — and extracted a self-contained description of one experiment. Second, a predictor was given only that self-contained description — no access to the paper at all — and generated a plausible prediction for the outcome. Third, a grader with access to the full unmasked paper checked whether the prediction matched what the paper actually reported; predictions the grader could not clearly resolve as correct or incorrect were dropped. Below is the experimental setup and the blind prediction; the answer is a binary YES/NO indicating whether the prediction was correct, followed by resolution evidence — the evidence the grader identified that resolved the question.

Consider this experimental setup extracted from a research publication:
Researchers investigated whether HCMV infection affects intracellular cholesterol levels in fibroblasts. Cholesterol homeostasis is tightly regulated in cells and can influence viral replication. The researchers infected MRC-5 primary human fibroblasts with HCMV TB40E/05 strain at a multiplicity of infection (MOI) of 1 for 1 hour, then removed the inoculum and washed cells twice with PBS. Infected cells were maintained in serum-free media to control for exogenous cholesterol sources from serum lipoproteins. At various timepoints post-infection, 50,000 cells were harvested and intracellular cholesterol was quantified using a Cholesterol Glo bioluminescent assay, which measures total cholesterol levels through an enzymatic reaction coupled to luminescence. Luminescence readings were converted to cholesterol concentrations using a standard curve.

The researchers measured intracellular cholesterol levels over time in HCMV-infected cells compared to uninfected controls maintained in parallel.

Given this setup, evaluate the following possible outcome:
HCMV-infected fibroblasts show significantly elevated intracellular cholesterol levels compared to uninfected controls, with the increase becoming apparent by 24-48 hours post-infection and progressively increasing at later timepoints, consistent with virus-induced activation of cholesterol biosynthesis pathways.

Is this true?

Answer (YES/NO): NO